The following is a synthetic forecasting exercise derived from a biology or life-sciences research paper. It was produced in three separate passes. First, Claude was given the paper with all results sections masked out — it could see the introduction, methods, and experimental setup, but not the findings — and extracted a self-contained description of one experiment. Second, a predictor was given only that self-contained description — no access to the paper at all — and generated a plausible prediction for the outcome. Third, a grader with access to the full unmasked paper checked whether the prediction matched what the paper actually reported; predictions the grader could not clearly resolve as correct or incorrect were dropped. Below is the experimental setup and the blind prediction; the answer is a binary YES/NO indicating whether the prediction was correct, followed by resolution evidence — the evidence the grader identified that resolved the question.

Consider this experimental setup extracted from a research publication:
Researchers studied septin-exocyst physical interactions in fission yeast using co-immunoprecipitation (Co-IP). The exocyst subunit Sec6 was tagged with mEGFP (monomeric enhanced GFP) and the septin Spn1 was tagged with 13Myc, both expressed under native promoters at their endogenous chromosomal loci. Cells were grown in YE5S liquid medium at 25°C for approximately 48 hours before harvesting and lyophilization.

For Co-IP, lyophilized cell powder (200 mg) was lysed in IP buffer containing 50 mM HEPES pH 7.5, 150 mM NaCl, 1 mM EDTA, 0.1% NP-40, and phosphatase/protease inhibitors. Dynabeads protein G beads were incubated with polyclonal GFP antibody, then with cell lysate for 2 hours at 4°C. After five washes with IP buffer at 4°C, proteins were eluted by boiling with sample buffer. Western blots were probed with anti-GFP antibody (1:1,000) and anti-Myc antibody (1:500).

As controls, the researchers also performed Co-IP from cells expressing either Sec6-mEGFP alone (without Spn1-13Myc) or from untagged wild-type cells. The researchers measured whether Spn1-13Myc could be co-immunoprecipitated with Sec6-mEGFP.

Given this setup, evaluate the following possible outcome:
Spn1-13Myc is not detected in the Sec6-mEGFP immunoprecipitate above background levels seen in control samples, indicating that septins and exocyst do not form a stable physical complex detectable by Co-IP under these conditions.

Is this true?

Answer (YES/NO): NO